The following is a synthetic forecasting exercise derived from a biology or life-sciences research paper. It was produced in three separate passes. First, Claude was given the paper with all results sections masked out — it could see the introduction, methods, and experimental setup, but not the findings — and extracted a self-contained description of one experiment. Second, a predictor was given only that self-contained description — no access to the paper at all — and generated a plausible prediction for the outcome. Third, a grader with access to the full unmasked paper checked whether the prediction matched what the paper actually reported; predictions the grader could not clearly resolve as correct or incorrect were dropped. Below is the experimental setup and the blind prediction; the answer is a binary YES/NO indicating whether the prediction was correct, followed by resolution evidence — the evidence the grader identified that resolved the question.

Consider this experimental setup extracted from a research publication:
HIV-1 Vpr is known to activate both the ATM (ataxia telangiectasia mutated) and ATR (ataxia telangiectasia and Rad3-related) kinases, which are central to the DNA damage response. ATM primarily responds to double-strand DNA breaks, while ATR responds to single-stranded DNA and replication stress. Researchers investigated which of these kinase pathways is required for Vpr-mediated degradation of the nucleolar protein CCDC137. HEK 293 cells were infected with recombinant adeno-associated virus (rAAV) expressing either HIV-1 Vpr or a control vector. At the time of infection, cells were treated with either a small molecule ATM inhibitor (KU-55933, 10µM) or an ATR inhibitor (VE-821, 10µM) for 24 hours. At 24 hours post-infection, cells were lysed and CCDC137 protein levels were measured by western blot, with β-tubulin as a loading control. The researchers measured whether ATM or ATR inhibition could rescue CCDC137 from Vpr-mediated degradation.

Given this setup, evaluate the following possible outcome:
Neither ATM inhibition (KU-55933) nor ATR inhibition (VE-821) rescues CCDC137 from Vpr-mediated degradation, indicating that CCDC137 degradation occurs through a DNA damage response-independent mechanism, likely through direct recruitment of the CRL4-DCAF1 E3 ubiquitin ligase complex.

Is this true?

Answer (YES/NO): NO